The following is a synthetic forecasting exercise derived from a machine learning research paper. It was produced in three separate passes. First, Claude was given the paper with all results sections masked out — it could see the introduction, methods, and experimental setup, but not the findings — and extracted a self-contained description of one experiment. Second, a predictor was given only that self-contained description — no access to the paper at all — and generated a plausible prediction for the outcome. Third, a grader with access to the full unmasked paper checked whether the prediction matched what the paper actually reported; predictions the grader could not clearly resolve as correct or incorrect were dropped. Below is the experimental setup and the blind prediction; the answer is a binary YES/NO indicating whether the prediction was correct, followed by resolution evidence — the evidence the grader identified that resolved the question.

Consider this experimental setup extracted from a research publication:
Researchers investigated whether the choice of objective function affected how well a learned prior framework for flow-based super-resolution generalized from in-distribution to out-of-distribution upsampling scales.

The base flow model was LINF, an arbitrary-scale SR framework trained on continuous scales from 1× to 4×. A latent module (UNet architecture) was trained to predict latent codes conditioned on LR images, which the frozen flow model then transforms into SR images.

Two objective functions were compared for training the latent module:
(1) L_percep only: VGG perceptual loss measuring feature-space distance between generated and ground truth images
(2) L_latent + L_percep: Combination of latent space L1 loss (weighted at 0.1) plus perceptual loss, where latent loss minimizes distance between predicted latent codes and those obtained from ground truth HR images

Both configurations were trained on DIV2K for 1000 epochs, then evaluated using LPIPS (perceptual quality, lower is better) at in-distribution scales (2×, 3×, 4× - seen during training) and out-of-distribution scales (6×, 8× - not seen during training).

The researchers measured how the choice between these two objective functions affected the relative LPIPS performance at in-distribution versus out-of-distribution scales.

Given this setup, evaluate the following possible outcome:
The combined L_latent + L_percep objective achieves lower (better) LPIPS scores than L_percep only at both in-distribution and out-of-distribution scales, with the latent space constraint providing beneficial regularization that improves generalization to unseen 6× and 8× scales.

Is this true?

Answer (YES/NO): NO